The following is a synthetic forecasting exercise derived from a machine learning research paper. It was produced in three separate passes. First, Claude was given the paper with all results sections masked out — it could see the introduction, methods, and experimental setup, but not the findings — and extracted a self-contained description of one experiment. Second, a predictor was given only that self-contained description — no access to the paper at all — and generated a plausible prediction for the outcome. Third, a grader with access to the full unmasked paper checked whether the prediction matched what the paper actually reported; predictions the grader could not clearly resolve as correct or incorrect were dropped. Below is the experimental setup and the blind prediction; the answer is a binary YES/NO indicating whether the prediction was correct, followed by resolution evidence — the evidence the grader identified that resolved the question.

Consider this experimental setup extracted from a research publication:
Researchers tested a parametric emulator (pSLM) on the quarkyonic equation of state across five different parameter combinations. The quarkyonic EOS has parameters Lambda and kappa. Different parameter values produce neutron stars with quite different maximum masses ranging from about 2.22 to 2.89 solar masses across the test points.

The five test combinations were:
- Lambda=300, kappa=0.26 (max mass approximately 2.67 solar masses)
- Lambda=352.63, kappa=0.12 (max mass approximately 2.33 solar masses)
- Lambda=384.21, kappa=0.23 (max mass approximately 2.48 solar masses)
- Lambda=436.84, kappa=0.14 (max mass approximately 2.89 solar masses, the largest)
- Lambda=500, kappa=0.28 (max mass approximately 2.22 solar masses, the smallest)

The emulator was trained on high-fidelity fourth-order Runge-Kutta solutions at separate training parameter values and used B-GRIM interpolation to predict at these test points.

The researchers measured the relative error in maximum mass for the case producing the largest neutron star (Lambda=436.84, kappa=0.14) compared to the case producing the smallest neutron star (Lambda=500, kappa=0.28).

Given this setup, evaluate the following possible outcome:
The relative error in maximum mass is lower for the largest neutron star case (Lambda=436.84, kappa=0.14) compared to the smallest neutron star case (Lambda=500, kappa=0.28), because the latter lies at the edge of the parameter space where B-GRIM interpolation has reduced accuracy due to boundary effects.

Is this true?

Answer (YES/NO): NO